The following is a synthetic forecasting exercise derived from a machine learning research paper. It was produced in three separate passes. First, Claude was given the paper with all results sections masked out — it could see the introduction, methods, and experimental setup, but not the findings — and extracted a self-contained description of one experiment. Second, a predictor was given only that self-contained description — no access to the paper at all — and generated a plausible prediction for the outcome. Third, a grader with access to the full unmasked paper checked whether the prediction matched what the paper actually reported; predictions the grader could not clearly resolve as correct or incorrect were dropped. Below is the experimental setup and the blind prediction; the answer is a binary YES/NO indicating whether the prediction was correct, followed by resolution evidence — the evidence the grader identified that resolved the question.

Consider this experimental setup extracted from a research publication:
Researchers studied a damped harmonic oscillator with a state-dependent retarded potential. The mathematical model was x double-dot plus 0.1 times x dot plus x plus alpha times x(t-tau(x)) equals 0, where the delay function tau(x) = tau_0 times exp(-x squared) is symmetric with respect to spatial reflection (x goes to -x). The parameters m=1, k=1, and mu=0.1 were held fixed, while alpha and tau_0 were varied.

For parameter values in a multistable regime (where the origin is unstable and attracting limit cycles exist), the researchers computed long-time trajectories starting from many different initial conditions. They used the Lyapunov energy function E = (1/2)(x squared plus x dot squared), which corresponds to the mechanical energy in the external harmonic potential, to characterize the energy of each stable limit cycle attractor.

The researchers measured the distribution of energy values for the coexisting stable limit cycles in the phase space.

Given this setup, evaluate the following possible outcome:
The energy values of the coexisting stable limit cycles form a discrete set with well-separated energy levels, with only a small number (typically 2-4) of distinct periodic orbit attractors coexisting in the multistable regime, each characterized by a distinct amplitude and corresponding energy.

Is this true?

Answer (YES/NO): YES